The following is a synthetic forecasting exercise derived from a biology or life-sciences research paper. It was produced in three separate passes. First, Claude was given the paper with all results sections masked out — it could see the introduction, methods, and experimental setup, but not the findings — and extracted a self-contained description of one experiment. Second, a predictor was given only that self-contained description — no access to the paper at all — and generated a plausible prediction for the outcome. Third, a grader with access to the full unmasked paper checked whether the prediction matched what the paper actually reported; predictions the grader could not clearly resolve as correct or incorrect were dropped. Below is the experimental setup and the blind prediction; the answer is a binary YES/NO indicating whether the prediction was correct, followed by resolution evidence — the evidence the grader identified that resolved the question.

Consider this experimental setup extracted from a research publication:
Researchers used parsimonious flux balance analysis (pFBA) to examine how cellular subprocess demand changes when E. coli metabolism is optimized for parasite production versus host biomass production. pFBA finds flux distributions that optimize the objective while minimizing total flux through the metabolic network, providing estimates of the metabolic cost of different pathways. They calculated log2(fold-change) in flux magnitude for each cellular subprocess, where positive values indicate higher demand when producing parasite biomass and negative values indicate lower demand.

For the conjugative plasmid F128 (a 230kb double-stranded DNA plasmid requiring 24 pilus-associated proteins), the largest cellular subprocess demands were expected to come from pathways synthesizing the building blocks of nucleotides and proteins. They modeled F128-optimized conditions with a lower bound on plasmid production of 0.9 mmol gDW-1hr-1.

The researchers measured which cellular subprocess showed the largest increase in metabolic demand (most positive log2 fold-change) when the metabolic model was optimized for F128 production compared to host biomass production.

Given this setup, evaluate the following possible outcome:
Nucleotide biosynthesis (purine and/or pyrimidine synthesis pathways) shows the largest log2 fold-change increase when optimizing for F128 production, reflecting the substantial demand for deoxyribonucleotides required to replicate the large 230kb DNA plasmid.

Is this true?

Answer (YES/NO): NO